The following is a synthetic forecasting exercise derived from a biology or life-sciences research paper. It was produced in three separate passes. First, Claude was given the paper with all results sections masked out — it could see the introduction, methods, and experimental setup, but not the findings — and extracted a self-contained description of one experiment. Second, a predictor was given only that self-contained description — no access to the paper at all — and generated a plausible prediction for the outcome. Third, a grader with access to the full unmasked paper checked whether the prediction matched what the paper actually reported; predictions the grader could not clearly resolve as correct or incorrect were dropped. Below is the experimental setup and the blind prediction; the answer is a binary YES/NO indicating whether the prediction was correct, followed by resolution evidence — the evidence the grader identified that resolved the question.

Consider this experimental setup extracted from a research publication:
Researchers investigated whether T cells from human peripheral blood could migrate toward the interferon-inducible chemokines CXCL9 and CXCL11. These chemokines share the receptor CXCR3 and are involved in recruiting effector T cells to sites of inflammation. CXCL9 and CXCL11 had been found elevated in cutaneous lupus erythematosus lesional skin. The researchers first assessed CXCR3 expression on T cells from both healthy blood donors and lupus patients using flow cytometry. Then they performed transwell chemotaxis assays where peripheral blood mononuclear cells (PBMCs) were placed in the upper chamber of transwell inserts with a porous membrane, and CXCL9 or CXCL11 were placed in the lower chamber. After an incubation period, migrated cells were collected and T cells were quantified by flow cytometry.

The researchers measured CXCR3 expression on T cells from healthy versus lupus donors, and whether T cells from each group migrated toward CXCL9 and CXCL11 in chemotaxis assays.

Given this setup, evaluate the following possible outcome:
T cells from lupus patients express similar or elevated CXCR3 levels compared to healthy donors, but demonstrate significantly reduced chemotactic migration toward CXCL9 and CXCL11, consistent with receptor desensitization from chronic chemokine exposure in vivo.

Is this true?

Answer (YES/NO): NO